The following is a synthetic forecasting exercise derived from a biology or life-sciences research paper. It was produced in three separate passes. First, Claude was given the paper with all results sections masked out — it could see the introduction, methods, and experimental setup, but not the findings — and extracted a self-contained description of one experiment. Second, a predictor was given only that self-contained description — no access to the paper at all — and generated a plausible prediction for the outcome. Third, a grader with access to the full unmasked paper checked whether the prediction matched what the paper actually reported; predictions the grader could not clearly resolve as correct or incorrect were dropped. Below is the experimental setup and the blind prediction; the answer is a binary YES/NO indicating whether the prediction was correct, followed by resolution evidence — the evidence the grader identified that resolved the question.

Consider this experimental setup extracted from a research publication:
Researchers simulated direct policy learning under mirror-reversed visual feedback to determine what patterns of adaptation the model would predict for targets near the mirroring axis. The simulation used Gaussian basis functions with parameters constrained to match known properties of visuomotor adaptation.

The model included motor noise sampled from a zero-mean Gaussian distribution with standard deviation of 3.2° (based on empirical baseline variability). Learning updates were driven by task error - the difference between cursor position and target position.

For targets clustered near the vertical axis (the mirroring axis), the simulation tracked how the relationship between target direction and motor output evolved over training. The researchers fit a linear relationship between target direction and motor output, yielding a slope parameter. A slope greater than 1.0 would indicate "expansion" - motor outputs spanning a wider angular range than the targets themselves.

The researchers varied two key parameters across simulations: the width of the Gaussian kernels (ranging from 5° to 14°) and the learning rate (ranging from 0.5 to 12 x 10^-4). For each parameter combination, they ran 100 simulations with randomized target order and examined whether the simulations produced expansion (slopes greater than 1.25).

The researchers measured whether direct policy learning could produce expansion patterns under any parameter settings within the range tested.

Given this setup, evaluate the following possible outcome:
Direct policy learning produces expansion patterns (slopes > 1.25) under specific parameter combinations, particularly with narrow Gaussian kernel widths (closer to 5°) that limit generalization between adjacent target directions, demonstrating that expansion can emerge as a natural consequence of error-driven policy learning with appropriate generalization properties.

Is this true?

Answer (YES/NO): NO